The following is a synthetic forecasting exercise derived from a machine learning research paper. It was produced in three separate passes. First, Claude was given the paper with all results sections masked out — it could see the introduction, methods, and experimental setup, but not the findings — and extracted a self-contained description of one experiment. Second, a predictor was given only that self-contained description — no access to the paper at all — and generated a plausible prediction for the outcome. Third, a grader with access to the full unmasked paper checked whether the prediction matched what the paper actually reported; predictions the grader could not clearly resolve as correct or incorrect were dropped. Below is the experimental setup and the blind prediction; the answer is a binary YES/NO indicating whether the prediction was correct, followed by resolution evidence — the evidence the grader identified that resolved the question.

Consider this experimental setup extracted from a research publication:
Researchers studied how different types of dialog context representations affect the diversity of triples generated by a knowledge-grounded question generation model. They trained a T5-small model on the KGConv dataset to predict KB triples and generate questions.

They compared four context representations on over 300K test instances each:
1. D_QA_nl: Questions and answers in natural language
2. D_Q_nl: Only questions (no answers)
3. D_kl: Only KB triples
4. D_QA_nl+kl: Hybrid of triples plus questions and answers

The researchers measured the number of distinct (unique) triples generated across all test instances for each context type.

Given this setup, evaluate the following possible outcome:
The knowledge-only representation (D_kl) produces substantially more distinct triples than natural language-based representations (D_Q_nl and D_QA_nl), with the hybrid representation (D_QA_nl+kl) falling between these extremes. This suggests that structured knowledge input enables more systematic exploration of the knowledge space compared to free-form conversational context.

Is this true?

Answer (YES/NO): NO